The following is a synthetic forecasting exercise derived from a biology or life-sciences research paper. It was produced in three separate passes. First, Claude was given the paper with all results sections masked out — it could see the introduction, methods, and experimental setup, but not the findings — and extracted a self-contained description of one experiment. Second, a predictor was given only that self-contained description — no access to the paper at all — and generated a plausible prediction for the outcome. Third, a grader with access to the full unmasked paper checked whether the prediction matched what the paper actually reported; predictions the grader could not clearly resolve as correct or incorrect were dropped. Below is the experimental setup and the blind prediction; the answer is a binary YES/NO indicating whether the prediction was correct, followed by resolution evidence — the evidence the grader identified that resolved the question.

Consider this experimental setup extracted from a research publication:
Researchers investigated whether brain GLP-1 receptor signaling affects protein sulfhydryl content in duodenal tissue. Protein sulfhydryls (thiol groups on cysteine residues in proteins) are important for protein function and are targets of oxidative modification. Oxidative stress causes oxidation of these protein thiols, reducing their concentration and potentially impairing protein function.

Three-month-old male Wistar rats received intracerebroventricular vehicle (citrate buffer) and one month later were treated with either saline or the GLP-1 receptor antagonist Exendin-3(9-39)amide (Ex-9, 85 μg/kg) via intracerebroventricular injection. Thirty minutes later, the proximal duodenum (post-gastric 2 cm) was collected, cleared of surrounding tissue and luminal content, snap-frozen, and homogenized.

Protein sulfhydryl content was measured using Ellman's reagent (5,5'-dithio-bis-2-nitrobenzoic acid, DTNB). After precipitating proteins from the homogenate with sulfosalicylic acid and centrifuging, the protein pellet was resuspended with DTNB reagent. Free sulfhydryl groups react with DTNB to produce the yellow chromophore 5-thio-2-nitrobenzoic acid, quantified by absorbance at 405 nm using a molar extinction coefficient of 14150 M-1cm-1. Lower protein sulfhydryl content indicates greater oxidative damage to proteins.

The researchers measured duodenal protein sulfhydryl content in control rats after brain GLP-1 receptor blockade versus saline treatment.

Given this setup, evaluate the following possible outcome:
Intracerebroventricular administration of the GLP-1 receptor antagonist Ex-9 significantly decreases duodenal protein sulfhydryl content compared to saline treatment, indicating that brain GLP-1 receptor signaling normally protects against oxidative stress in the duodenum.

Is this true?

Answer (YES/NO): YES